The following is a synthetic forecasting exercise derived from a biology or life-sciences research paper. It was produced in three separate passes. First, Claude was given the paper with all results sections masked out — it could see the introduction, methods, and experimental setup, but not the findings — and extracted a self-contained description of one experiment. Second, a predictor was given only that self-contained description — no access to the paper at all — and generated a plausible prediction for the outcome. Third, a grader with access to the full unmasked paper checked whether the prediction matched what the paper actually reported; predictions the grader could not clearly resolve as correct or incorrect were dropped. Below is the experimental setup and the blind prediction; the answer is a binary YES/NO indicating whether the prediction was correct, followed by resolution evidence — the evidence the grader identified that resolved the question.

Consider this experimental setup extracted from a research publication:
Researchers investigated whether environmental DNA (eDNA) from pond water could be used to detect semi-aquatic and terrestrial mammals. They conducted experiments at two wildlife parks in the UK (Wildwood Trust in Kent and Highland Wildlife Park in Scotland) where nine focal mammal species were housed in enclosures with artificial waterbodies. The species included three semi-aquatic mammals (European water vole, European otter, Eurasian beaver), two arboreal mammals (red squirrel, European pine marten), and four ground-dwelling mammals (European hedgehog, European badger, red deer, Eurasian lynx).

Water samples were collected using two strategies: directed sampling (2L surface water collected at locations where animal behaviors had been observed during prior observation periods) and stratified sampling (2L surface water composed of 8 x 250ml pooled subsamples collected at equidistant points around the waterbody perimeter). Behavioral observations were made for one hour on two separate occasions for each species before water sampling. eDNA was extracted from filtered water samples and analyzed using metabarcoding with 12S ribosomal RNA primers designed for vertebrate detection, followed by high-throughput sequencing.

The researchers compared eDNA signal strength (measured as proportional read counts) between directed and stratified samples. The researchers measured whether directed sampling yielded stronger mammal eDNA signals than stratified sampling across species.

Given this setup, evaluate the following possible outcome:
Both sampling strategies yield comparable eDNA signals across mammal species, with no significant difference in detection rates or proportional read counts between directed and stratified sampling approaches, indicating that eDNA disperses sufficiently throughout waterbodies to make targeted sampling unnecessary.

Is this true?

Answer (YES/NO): YES